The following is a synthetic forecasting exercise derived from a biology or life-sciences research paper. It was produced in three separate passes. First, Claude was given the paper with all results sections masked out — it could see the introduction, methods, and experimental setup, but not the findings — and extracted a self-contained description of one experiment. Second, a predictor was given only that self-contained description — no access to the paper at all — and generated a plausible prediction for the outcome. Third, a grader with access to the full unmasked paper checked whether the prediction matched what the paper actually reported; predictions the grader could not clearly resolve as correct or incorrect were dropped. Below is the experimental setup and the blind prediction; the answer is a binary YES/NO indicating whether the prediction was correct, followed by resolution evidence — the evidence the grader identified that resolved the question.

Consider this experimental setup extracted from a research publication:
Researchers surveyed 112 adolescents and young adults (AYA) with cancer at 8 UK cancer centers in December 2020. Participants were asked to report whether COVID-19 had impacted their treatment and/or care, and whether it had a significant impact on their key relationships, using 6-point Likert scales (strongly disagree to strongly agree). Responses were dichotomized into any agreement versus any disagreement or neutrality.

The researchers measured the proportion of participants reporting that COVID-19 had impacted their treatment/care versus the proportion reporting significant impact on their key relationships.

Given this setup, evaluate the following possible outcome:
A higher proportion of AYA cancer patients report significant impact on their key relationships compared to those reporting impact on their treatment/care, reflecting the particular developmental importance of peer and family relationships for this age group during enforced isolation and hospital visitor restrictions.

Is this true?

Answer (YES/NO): YES